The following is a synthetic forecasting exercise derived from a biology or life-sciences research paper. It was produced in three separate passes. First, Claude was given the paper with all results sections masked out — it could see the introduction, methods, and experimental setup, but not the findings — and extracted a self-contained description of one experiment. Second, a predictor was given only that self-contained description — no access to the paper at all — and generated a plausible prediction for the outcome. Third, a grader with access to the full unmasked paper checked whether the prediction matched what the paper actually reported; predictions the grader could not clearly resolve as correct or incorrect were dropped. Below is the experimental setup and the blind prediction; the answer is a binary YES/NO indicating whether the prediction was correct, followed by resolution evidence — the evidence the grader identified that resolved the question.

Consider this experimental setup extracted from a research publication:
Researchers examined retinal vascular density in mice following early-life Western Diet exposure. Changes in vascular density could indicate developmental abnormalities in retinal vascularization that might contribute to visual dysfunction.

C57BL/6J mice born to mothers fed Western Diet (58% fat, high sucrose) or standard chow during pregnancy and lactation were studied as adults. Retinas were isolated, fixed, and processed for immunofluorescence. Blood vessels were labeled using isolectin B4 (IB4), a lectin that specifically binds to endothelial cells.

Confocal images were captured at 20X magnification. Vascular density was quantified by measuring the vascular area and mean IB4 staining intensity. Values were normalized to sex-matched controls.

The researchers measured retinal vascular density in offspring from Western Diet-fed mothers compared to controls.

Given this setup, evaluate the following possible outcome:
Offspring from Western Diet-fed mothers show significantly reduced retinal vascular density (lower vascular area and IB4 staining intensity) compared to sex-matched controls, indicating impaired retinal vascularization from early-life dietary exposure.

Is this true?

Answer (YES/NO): NO